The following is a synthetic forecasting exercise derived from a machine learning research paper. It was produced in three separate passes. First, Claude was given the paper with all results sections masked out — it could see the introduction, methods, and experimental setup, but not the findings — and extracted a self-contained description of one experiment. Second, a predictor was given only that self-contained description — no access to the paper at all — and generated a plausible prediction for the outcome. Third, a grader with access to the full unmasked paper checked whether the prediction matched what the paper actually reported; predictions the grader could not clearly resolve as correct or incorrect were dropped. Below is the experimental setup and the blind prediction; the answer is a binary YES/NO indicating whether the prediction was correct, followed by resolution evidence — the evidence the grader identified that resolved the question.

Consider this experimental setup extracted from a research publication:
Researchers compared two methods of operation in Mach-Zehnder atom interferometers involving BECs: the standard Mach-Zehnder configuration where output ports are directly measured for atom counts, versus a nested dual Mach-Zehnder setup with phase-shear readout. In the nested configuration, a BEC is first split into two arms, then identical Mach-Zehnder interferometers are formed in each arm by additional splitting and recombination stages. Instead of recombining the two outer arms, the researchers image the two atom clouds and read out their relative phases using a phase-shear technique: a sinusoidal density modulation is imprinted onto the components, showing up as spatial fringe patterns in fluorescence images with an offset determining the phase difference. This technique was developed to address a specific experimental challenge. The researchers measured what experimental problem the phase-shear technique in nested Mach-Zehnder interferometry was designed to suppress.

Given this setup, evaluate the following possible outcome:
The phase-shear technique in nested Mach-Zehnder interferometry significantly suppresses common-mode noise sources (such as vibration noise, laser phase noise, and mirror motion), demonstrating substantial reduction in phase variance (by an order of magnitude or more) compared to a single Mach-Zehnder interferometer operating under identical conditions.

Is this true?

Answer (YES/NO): NO